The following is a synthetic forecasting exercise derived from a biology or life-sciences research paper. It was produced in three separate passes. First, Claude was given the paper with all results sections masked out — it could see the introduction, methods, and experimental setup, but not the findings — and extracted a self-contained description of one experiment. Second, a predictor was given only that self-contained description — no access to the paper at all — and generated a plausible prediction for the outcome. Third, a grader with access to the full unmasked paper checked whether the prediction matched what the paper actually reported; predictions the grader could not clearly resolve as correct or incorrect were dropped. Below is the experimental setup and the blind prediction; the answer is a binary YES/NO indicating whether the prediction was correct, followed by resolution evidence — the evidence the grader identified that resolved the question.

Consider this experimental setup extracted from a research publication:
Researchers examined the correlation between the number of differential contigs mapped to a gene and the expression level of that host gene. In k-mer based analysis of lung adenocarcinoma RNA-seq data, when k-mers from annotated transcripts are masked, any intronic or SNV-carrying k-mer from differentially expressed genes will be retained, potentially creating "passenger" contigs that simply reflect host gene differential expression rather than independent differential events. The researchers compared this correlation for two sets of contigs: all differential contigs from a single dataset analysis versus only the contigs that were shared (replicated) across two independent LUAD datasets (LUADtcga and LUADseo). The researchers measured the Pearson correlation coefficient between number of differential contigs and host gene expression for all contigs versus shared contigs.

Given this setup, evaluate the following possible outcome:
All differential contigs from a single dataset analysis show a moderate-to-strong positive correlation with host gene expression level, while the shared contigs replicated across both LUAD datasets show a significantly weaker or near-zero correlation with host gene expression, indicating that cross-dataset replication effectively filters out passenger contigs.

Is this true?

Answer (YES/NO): YES